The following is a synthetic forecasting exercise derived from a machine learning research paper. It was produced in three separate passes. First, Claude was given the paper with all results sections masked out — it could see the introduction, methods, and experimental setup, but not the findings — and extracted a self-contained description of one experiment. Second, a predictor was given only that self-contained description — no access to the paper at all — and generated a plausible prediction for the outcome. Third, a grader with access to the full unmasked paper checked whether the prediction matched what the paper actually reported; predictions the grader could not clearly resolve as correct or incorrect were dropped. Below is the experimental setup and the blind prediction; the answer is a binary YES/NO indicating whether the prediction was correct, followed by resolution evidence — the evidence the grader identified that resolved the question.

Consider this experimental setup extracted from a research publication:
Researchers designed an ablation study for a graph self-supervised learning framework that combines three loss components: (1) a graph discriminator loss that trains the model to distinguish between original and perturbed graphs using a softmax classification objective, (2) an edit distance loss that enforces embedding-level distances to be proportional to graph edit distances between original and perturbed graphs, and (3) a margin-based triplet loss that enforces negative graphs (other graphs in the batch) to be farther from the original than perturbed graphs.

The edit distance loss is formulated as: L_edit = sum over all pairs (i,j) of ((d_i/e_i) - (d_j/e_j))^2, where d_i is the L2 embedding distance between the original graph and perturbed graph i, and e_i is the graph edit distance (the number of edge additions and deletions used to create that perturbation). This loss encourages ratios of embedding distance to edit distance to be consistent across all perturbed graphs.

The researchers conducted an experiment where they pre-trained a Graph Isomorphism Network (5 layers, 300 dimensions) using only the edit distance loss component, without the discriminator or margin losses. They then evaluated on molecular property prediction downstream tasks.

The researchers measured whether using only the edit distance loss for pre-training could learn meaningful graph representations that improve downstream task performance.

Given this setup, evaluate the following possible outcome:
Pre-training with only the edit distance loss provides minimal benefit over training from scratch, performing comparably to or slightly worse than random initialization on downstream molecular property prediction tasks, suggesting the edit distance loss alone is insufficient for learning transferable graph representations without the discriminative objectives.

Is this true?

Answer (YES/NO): YES